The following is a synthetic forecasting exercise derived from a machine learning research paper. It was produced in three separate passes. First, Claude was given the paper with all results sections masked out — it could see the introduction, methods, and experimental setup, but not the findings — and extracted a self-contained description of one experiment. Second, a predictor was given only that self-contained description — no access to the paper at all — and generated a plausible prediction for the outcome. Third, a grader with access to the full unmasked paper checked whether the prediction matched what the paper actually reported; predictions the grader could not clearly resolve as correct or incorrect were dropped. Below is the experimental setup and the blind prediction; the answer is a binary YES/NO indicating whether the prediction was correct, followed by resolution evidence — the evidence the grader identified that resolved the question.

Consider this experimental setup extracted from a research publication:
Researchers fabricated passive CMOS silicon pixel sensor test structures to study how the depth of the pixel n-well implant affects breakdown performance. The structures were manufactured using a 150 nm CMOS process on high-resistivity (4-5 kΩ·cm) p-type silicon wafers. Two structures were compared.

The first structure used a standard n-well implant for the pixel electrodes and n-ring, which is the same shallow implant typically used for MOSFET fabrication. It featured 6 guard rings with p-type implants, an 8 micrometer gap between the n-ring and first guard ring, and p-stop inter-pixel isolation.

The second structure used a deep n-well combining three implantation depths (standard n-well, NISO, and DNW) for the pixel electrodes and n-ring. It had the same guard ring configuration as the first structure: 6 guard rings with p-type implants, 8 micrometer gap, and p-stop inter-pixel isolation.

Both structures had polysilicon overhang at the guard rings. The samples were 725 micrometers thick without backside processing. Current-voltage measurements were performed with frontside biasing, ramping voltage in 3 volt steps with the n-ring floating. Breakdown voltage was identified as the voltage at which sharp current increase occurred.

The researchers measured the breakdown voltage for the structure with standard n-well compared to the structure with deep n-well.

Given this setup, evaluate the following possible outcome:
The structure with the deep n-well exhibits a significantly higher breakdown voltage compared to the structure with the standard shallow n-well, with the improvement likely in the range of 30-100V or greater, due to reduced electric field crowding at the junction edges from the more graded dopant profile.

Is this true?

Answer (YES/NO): YES